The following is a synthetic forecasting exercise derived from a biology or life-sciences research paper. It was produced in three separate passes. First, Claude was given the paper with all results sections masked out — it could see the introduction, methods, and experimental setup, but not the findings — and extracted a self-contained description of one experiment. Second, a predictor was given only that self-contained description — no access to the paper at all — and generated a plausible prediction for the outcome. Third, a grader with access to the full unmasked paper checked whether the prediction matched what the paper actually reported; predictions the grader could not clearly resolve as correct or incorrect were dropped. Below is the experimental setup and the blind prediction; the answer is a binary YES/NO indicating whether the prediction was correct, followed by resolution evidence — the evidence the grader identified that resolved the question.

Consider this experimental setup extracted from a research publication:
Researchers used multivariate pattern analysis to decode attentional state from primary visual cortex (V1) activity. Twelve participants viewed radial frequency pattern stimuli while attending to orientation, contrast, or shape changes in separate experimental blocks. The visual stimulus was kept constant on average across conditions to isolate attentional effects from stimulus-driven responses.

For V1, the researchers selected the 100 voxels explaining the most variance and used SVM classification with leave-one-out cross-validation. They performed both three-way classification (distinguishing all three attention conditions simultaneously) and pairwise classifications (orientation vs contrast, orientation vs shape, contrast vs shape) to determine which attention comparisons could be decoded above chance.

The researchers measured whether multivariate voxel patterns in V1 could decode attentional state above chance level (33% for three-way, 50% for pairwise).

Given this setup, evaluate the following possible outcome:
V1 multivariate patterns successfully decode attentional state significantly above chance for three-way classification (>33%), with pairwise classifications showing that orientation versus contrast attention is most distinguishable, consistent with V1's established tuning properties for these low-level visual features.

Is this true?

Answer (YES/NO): NO